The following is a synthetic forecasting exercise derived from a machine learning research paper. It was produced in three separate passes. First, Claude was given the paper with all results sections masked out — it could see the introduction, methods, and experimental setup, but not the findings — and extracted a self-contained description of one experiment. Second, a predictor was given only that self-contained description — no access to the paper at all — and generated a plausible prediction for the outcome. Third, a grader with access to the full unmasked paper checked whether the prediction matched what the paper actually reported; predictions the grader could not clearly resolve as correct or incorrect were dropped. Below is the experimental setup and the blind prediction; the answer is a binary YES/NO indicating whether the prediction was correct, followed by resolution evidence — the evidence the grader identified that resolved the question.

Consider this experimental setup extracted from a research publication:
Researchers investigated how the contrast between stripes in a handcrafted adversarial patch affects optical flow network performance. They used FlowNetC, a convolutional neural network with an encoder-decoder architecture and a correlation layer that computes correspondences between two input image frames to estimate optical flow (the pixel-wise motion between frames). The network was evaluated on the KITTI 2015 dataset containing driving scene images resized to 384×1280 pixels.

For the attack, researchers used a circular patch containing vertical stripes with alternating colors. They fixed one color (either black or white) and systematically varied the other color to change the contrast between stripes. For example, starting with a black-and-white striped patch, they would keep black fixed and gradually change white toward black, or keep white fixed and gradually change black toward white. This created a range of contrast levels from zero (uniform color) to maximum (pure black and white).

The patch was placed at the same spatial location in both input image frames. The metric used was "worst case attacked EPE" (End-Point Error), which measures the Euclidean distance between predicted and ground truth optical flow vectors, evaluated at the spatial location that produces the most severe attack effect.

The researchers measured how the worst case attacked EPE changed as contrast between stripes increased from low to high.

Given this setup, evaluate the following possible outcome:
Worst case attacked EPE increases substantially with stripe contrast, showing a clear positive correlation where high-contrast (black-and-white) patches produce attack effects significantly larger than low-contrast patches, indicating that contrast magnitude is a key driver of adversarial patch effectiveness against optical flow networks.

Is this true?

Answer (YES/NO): YES